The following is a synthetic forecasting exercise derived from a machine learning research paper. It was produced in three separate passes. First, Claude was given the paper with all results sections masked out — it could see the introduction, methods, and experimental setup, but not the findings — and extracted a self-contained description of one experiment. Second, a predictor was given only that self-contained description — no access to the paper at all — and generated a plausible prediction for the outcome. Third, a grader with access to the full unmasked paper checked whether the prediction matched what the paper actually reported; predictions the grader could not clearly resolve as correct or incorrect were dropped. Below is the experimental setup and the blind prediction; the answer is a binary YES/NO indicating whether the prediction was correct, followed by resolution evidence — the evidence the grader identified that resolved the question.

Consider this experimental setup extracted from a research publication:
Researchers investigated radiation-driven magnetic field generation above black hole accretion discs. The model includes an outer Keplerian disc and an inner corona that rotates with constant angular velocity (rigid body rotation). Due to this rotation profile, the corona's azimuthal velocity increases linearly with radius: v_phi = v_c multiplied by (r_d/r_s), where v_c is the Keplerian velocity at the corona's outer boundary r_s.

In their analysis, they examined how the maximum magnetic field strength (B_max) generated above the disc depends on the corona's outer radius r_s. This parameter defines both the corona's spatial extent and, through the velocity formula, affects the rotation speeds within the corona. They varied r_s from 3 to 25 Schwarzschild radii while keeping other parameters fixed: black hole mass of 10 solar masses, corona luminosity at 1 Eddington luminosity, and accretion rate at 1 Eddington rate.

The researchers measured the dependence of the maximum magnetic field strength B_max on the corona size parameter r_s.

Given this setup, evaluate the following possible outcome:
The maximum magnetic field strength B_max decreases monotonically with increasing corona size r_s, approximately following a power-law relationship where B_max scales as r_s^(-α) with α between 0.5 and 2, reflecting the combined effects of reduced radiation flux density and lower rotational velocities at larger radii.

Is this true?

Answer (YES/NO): NO